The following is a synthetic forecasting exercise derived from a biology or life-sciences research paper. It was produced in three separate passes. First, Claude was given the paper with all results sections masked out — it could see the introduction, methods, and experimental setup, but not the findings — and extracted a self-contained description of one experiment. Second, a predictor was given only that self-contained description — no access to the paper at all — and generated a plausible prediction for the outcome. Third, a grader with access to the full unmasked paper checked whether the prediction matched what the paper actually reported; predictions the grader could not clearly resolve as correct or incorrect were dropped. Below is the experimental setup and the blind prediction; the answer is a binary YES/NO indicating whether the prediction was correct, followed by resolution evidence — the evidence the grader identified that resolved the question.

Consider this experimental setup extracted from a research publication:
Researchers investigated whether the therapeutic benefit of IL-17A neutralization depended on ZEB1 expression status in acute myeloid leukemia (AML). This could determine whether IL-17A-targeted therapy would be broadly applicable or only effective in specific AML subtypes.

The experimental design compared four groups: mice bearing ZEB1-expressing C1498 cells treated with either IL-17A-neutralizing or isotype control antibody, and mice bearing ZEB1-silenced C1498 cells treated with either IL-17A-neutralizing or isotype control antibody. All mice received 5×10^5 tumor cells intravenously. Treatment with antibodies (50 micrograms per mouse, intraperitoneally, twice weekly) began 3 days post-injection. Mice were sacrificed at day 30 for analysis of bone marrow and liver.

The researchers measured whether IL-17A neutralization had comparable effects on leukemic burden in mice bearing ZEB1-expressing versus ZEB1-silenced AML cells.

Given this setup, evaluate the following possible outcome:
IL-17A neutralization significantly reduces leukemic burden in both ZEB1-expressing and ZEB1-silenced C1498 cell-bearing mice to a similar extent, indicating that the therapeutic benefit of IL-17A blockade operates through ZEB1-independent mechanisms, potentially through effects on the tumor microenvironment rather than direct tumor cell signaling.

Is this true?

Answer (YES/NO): NO